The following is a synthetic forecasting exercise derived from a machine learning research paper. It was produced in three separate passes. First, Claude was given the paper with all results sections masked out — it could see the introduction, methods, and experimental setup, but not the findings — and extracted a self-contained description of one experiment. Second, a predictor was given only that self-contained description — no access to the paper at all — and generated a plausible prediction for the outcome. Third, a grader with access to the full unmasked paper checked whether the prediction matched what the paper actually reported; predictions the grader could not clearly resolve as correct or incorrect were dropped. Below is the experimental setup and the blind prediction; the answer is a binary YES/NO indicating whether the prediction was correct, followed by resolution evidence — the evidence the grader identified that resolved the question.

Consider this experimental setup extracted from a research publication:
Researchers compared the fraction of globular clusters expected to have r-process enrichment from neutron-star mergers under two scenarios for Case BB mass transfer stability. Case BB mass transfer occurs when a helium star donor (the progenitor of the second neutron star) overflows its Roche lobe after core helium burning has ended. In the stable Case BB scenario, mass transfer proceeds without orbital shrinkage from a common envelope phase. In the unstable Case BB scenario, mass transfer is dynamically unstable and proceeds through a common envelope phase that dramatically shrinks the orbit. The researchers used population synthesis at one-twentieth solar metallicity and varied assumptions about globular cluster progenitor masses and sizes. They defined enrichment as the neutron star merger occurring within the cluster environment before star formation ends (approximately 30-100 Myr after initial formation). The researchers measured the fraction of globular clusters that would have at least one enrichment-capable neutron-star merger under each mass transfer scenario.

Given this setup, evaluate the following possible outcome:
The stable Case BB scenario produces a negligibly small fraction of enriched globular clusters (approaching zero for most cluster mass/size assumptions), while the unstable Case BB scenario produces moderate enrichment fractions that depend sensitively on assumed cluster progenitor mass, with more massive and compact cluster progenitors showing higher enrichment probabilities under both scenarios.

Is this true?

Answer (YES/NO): NO